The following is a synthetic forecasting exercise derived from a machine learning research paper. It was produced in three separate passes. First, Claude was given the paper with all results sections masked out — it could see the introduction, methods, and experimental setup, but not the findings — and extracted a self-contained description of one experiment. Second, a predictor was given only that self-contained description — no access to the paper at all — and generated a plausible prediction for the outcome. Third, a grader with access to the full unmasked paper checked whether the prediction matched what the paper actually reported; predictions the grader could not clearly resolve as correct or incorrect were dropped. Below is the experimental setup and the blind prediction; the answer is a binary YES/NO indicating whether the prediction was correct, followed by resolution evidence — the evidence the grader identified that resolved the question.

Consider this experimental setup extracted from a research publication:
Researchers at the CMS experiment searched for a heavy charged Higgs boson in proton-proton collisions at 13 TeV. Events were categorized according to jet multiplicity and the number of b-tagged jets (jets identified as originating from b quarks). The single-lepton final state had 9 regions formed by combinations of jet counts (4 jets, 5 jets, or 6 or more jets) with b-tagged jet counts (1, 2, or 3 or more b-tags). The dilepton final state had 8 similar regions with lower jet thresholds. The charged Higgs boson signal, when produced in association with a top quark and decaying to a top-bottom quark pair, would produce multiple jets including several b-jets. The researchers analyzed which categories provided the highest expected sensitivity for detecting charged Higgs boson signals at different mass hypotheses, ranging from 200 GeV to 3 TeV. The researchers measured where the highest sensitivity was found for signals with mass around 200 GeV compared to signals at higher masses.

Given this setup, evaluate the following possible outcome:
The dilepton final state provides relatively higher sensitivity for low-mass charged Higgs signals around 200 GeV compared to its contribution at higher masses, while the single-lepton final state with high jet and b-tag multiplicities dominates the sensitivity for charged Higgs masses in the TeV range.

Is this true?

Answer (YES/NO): YES